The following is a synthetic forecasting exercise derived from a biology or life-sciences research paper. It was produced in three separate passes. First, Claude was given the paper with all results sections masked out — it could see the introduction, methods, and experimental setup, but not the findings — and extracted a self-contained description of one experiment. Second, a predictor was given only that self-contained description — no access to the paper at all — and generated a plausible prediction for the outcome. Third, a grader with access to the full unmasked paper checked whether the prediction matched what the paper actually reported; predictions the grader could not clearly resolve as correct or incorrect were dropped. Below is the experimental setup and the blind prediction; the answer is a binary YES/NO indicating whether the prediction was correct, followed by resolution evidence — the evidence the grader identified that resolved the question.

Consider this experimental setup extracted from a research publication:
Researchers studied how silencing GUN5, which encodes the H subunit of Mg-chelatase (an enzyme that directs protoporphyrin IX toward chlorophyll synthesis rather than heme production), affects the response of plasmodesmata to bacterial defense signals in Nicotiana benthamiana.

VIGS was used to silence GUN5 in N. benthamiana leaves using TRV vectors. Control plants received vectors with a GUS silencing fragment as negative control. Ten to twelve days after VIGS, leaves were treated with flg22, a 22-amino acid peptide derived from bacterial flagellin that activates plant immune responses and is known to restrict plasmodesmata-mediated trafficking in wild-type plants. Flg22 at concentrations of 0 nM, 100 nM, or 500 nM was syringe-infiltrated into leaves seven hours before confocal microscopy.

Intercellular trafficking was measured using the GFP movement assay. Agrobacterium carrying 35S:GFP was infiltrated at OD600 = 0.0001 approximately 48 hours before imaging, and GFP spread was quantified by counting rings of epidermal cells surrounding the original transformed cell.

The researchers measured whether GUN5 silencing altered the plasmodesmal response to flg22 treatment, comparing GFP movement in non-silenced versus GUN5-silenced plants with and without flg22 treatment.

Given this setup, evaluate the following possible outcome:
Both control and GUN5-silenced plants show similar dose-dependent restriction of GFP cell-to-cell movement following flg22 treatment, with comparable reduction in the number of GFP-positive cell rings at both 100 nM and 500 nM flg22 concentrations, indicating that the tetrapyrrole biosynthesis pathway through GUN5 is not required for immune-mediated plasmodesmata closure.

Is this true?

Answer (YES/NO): NO